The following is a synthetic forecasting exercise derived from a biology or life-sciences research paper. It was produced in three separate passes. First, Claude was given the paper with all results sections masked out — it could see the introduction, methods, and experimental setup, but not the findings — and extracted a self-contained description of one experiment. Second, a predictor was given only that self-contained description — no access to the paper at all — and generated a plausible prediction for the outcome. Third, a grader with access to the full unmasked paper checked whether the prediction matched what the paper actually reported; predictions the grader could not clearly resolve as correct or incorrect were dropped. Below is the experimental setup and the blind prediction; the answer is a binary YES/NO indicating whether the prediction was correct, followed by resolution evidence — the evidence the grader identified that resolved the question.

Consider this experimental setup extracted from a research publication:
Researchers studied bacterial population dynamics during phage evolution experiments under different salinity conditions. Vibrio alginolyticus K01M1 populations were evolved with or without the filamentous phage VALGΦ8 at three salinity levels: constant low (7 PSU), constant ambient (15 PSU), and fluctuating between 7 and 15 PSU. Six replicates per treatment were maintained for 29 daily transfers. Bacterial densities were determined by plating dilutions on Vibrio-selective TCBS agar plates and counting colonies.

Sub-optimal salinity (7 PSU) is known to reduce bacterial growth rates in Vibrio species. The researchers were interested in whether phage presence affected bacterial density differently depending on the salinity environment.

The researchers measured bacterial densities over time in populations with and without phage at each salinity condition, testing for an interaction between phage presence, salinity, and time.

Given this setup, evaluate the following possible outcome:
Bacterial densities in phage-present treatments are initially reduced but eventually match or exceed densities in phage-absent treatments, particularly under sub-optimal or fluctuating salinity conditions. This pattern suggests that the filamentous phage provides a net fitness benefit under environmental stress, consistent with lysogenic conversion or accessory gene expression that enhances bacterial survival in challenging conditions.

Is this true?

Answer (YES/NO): NO